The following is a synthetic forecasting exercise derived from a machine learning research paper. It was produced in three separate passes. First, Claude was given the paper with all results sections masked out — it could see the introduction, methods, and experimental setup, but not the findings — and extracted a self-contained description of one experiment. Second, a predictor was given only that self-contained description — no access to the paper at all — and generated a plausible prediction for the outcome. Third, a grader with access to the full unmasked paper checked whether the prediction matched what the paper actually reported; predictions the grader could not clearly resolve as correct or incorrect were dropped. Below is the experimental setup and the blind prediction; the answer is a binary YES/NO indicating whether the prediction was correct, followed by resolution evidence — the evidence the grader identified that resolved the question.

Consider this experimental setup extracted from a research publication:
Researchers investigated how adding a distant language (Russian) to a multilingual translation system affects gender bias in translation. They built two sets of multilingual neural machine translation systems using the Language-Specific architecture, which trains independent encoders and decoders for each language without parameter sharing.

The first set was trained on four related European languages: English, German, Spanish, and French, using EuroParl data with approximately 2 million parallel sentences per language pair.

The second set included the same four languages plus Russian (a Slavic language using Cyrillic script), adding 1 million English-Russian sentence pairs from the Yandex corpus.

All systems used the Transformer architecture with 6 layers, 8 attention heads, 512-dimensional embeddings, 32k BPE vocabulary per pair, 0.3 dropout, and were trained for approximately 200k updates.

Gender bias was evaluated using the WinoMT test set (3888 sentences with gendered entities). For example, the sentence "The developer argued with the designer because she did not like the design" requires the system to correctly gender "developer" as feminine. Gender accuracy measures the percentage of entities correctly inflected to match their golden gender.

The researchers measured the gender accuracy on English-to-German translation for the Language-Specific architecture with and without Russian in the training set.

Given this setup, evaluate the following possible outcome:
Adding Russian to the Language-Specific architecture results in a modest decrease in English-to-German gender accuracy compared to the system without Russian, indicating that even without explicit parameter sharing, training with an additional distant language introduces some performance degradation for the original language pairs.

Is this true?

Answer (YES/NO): NO